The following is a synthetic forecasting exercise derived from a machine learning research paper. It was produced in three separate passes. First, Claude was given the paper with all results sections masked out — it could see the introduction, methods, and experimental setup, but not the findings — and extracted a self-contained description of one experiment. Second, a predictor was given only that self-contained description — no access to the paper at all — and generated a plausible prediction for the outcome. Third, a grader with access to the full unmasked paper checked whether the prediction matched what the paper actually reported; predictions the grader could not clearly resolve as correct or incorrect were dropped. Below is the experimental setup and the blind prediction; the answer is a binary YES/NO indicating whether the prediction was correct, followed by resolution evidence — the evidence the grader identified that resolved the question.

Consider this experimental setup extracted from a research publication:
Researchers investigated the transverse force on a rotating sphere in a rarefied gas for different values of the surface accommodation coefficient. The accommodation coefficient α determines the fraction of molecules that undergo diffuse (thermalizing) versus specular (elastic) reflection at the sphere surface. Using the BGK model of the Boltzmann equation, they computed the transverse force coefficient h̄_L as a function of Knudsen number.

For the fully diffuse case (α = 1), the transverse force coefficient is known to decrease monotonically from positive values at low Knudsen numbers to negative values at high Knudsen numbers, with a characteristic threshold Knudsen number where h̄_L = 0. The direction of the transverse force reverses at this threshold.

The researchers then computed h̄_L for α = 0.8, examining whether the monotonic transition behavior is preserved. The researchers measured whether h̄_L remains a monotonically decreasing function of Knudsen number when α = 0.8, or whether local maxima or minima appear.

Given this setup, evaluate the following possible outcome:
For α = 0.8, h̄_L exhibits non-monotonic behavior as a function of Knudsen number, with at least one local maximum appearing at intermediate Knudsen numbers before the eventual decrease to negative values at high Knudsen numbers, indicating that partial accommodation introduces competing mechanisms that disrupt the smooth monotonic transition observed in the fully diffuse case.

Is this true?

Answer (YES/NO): NO